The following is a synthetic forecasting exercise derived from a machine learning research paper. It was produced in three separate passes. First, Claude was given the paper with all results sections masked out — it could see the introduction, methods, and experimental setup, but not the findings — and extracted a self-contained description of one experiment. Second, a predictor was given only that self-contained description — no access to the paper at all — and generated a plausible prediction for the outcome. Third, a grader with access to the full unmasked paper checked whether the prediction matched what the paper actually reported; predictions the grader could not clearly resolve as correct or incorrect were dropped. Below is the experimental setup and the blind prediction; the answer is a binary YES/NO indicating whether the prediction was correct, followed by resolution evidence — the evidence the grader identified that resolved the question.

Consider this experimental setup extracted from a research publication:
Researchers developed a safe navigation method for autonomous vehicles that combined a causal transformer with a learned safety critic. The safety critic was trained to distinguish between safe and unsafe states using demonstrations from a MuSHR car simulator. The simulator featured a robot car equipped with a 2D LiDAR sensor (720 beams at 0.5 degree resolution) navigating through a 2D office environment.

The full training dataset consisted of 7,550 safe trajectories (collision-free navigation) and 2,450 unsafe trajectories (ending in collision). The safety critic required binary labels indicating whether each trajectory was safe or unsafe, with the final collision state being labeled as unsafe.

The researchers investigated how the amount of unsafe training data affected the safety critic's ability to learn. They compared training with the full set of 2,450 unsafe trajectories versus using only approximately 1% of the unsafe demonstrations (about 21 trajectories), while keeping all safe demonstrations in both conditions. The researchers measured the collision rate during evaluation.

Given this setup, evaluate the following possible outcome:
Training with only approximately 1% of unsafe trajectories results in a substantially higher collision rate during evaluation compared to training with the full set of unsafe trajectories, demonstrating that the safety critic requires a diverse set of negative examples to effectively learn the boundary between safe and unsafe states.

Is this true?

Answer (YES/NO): NO